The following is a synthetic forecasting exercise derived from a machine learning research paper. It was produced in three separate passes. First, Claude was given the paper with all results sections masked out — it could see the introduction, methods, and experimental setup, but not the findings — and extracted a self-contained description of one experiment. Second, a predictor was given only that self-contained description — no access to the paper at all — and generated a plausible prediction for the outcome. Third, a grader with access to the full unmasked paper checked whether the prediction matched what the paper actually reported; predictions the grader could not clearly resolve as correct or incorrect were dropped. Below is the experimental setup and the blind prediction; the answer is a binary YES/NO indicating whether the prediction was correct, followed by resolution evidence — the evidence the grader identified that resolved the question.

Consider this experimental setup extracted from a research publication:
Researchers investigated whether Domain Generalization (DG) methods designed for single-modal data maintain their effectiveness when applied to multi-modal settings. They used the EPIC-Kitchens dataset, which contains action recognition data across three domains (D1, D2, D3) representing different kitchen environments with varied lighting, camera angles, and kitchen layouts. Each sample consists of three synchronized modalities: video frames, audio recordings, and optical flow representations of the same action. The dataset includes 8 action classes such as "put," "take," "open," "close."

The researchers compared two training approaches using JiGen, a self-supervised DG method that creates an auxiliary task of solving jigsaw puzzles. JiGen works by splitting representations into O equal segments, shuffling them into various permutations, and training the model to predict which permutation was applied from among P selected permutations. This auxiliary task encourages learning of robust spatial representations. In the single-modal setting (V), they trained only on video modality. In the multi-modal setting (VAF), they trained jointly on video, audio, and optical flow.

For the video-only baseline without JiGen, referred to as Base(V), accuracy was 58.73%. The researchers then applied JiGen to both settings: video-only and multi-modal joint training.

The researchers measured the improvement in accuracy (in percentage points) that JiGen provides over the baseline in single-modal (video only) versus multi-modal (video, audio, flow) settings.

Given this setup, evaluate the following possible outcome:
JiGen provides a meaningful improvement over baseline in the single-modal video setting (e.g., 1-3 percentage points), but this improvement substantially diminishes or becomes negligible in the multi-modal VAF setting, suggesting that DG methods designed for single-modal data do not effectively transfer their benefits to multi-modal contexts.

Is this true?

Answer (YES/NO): YES